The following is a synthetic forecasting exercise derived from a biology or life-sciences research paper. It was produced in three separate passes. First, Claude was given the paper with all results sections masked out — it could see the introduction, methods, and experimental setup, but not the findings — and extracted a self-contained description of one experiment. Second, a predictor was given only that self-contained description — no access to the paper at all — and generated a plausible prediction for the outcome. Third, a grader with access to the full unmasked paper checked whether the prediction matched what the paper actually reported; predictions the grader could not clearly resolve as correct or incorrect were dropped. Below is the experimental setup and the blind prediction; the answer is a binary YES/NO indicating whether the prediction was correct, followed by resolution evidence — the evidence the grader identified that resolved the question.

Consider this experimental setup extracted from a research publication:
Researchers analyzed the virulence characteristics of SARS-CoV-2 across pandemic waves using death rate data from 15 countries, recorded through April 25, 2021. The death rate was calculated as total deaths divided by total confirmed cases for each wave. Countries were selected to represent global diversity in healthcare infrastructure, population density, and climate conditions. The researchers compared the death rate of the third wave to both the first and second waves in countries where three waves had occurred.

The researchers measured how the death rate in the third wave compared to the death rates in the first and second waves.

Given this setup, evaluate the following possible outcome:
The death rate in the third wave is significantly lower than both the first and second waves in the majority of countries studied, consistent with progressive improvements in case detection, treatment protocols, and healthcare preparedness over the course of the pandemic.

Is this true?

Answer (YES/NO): NO